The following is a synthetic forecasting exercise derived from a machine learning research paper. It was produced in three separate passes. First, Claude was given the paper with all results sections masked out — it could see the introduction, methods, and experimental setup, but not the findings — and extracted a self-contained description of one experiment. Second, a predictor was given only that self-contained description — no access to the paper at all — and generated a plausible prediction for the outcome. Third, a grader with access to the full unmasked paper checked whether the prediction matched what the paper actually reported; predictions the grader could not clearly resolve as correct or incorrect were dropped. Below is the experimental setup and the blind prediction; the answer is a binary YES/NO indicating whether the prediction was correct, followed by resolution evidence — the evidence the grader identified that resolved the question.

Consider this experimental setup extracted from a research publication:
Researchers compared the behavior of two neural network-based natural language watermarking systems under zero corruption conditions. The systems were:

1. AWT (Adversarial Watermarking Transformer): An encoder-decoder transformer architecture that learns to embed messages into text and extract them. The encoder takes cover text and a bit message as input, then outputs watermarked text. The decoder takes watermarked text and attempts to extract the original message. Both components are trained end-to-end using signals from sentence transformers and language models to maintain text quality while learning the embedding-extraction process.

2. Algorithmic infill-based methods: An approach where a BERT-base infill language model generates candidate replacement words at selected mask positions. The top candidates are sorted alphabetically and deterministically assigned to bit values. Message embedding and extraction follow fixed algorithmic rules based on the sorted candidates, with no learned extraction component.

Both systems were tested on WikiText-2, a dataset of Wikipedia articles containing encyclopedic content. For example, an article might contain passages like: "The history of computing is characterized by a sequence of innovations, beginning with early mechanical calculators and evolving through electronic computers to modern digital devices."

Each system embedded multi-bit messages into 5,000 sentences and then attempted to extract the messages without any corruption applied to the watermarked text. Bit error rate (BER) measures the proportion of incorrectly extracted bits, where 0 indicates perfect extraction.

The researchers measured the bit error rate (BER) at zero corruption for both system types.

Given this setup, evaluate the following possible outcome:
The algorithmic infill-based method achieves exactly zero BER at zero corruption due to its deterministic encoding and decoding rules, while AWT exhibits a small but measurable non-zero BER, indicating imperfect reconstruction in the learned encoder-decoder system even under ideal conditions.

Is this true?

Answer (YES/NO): NO